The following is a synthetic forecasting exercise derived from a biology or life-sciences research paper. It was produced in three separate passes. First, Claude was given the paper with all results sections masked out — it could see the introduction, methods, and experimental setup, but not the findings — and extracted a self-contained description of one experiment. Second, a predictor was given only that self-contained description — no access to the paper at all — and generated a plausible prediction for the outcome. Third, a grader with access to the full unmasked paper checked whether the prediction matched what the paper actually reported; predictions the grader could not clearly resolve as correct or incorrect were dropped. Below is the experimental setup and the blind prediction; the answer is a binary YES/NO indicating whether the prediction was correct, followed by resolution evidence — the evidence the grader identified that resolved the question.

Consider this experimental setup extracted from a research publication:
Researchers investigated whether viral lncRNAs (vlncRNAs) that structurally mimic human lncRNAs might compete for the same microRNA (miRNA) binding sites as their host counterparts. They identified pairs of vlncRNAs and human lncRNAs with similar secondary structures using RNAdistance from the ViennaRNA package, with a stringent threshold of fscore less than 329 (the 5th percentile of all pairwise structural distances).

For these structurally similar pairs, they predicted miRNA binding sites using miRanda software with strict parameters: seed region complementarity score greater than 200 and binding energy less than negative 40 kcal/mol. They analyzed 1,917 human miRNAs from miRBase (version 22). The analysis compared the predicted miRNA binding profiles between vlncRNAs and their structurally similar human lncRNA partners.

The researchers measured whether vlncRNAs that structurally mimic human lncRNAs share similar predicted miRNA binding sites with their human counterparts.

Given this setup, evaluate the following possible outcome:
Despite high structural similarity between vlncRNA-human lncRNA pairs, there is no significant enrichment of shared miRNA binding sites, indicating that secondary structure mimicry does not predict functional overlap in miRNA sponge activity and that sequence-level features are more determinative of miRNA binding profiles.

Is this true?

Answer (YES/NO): NO